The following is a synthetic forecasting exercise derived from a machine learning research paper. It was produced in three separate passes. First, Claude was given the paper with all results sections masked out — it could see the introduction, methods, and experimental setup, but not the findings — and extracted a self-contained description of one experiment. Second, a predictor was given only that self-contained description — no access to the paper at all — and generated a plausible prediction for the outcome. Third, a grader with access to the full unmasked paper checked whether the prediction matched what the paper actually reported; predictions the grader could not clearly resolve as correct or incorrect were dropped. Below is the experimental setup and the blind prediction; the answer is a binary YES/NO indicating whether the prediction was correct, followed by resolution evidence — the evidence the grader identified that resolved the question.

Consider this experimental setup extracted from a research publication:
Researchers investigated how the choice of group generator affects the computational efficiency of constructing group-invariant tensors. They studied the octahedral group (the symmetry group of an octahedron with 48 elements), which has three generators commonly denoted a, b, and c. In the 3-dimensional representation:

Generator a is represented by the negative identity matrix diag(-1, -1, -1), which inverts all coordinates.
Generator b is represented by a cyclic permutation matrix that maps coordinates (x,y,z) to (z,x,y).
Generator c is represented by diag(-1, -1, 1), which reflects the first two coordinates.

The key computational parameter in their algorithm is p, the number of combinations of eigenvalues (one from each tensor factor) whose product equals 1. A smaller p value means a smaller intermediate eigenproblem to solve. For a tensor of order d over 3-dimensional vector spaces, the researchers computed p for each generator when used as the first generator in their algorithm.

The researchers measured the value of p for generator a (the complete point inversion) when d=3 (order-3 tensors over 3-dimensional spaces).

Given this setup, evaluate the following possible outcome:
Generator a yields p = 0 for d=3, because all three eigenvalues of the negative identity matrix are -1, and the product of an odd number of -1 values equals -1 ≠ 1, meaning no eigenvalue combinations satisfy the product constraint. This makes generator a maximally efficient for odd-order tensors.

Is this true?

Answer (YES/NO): YES